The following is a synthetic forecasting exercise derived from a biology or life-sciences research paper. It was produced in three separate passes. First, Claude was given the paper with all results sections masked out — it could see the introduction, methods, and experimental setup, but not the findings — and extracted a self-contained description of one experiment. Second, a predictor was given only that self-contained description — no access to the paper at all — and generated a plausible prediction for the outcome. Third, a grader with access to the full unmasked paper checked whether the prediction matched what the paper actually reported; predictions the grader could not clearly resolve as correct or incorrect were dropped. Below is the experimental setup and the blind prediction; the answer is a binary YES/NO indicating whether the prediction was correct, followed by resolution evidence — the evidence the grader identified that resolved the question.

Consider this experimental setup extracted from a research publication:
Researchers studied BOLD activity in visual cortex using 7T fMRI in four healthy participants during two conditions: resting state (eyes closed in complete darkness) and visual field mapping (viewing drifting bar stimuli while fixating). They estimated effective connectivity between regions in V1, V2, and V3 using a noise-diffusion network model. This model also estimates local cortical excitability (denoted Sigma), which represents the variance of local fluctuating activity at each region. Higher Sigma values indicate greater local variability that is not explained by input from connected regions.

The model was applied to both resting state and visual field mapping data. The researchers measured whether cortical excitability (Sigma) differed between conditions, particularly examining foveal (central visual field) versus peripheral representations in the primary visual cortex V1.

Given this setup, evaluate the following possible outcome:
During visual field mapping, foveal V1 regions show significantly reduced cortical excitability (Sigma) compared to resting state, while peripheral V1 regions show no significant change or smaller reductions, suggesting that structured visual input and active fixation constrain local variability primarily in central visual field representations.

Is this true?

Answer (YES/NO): YES